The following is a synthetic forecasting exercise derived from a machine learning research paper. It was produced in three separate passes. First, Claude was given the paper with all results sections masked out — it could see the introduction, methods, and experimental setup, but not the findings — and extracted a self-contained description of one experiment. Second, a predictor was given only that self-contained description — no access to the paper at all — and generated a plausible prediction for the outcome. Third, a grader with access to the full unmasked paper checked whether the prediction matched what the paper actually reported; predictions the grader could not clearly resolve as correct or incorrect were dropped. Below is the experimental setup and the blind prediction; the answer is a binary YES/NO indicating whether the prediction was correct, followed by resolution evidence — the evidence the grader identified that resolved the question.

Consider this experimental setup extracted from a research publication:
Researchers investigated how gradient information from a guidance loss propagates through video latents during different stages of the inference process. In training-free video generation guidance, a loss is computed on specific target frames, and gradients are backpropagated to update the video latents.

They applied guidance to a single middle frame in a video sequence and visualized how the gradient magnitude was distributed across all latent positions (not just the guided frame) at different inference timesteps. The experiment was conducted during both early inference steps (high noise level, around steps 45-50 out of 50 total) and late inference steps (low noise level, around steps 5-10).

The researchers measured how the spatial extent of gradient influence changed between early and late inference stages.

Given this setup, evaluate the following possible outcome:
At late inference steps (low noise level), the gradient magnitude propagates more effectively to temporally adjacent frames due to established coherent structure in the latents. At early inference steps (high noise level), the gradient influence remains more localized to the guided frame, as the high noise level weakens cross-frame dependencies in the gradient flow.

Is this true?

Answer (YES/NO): NO